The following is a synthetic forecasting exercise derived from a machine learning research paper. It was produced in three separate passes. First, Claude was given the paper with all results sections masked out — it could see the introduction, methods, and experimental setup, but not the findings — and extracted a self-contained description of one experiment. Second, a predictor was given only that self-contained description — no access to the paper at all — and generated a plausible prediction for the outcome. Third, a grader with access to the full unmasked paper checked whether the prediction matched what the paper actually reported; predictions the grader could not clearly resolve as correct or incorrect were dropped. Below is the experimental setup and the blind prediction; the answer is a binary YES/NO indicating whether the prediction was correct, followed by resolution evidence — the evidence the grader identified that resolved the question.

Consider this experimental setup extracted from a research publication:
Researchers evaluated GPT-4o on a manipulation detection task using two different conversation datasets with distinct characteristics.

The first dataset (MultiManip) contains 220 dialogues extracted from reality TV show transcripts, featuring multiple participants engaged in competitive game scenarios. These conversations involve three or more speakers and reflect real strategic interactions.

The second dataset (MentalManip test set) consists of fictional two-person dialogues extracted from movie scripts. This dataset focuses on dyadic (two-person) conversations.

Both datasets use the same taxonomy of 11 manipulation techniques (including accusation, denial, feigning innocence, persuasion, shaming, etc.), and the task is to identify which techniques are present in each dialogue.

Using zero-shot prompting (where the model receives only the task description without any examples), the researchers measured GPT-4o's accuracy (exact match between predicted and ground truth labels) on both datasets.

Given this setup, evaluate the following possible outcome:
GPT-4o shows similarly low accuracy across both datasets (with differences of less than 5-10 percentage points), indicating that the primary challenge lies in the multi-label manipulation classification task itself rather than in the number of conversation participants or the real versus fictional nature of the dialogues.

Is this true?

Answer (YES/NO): NO